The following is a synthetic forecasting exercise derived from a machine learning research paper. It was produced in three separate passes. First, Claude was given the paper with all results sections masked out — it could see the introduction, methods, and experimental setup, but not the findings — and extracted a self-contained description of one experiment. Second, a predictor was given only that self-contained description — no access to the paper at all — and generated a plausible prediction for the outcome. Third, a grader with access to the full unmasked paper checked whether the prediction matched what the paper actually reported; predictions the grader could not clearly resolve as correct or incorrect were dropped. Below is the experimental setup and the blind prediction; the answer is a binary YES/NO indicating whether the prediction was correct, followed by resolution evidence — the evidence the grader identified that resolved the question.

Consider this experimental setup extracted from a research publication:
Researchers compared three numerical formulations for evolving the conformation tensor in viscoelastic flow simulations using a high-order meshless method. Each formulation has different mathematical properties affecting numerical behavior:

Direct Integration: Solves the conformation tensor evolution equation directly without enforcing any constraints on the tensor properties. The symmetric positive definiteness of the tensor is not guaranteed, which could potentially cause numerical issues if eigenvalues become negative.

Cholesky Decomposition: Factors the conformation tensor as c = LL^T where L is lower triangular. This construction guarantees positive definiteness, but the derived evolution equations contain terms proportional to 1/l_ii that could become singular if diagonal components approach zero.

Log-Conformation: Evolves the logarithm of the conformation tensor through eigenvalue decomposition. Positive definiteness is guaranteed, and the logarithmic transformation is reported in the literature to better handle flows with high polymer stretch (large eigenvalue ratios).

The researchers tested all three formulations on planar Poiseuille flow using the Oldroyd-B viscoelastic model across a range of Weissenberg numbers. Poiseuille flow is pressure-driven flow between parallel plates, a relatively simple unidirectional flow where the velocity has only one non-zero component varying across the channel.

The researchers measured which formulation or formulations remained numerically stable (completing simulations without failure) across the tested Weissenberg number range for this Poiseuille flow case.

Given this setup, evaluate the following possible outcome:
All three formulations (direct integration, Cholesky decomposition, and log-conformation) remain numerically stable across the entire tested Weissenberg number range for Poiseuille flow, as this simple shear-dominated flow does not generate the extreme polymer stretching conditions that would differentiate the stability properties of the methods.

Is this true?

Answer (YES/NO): NO